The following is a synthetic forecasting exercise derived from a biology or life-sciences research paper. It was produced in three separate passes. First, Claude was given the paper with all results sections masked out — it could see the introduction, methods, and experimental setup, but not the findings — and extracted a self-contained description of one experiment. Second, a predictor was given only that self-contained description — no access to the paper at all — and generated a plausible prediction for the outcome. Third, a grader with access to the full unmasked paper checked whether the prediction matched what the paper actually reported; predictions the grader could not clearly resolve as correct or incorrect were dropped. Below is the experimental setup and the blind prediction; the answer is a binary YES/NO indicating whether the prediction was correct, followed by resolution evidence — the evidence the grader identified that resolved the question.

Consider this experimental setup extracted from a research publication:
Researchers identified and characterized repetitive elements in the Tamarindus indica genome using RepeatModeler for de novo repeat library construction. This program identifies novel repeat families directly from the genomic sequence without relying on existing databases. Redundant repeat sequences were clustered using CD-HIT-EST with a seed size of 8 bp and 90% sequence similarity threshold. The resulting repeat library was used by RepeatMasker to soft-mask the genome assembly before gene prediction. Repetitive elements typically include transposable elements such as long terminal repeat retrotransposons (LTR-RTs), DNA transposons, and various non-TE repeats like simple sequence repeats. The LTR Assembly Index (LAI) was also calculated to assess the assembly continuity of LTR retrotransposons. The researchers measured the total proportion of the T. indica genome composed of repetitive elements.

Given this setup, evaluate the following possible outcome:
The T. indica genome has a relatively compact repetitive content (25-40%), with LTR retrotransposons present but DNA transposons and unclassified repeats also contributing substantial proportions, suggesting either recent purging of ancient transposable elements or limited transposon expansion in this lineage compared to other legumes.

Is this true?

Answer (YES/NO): NO